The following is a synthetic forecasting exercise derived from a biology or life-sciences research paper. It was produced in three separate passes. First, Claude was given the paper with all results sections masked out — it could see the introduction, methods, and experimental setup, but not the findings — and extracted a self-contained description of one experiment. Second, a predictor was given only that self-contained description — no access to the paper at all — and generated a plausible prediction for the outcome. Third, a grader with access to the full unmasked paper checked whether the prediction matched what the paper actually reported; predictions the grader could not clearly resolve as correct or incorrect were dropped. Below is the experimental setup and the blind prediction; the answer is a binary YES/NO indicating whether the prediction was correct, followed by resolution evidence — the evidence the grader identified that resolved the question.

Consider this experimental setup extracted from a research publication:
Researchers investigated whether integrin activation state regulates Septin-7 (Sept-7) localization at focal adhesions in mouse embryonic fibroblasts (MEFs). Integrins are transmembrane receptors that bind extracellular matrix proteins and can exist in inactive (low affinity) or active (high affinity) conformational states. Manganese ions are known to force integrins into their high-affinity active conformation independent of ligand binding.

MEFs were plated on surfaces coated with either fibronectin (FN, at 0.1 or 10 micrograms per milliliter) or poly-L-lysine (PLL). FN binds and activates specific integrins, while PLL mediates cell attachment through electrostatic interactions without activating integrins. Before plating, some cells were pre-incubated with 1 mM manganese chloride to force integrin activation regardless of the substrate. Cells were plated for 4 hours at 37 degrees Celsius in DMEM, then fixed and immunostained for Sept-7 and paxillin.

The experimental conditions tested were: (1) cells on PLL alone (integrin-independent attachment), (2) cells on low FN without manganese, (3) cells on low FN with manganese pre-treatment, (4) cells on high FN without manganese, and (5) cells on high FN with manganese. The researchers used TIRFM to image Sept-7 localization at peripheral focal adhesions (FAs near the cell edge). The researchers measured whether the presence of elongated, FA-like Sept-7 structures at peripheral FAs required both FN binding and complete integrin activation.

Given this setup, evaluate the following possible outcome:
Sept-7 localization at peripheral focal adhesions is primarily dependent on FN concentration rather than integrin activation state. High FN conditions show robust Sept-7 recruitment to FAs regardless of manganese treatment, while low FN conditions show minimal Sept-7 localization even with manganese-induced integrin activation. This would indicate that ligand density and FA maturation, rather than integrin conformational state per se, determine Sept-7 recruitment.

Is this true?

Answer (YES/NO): NO